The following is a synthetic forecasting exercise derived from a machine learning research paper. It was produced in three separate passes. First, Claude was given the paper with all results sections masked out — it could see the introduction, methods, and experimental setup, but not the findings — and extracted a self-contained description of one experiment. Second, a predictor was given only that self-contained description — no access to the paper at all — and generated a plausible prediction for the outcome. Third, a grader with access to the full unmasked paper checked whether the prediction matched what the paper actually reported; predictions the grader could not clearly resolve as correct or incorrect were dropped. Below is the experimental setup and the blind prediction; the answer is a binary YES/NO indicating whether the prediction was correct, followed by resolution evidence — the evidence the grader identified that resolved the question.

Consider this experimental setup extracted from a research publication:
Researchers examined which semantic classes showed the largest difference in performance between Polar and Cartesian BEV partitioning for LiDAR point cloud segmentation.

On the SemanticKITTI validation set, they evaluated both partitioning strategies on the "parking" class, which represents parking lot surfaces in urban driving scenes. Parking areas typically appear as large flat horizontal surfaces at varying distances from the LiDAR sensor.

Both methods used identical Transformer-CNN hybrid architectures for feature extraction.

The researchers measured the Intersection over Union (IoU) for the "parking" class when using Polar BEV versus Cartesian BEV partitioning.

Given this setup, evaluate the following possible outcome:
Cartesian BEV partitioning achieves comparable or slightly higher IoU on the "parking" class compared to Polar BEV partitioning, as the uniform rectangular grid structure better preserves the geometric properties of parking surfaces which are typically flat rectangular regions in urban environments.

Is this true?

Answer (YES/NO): NO